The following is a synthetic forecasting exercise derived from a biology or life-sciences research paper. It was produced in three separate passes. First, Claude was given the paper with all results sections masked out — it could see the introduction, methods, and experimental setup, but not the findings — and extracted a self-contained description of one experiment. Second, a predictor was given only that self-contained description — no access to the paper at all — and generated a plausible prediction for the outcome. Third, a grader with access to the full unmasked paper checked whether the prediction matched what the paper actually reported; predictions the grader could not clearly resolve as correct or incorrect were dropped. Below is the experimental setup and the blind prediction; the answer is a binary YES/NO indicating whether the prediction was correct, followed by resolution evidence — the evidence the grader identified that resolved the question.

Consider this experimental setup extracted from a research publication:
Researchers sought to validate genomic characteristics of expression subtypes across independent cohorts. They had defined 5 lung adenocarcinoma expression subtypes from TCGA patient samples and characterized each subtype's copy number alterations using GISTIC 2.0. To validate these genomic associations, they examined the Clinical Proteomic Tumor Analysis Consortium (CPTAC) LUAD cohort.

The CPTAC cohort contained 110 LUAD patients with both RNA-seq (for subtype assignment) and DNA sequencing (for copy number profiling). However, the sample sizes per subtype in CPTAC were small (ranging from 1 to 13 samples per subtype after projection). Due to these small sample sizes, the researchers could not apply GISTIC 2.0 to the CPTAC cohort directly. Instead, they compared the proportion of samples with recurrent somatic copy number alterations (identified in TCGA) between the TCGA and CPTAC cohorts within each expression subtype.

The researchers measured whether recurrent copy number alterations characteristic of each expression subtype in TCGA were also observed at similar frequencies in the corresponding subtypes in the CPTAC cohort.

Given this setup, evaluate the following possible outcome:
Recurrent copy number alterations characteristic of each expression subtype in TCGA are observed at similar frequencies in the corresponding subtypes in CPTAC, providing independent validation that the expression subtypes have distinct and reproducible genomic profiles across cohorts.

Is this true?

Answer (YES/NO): YES